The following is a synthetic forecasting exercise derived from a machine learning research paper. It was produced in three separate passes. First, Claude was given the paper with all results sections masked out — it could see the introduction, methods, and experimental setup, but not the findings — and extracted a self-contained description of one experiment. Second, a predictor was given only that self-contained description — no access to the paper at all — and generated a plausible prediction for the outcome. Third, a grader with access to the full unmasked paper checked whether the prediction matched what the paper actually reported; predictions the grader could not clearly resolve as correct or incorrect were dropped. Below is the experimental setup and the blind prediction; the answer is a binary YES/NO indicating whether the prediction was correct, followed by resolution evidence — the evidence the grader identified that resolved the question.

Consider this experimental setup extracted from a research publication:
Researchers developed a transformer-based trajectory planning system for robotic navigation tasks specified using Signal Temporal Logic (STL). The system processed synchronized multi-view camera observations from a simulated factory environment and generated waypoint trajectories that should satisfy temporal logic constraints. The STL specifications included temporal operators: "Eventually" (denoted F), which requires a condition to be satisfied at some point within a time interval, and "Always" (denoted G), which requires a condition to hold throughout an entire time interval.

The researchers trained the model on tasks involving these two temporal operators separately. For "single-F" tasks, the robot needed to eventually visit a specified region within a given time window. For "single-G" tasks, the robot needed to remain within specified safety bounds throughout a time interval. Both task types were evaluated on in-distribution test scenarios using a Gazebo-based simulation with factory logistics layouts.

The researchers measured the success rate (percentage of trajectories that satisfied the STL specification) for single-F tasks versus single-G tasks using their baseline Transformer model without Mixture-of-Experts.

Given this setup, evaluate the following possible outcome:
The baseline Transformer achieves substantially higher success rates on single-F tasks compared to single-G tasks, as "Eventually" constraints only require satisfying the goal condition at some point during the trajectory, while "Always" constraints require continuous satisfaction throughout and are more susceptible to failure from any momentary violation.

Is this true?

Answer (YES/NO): YES